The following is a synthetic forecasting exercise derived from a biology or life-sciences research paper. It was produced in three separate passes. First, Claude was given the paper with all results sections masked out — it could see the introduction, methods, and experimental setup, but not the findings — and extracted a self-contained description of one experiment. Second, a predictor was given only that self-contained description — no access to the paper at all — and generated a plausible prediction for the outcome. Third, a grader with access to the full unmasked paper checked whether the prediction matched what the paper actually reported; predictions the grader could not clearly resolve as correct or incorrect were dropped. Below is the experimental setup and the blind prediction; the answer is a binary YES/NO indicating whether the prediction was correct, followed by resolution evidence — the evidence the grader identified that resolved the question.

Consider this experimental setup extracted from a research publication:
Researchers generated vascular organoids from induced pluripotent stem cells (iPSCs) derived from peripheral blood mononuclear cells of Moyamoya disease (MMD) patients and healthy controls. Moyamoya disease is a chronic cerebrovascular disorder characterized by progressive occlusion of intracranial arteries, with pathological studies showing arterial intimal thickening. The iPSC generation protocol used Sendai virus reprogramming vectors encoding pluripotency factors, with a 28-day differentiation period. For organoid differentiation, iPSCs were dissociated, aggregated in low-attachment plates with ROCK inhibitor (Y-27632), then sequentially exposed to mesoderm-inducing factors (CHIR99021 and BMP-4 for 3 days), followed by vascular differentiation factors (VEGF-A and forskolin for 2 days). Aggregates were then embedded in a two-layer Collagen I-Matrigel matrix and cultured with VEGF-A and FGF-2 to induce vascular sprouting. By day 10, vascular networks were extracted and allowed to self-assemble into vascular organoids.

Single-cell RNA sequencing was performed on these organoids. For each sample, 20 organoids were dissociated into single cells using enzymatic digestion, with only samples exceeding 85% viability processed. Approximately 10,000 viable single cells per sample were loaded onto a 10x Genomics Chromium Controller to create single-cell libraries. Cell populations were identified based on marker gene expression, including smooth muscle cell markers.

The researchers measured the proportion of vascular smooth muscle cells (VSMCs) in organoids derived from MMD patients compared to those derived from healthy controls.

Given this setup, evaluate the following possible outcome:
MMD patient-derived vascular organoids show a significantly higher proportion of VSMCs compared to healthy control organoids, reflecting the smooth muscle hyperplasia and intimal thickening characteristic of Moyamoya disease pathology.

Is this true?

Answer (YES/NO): YES